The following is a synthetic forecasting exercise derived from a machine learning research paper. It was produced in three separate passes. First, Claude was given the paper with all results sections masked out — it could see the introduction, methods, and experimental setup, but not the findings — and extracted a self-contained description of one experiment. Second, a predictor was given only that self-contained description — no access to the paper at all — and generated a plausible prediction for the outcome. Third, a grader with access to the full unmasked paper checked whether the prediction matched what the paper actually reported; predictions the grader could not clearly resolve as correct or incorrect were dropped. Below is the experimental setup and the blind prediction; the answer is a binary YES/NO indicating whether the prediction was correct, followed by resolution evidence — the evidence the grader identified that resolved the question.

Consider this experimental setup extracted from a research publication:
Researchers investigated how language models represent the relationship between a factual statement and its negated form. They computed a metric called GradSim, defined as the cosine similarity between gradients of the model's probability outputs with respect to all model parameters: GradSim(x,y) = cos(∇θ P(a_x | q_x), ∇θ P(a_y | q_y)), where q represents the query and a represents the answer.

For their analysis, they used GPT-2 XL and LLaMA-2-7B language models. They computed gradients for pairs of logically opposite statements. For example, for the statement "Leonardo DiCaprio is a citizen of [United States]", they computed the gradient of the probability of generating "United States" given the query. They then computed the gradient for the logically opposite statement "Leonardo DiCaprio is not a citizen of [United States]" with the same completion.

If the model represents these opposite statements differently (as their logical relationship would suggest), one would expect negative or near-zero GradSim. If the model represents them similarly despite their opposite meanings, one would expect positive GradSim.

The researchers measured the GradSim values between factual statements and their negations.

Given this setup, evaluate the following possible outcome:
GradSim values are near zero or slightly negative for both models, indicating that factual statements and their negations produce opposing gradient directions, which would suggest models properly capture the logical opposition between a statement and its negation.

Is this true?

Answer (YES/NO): NO